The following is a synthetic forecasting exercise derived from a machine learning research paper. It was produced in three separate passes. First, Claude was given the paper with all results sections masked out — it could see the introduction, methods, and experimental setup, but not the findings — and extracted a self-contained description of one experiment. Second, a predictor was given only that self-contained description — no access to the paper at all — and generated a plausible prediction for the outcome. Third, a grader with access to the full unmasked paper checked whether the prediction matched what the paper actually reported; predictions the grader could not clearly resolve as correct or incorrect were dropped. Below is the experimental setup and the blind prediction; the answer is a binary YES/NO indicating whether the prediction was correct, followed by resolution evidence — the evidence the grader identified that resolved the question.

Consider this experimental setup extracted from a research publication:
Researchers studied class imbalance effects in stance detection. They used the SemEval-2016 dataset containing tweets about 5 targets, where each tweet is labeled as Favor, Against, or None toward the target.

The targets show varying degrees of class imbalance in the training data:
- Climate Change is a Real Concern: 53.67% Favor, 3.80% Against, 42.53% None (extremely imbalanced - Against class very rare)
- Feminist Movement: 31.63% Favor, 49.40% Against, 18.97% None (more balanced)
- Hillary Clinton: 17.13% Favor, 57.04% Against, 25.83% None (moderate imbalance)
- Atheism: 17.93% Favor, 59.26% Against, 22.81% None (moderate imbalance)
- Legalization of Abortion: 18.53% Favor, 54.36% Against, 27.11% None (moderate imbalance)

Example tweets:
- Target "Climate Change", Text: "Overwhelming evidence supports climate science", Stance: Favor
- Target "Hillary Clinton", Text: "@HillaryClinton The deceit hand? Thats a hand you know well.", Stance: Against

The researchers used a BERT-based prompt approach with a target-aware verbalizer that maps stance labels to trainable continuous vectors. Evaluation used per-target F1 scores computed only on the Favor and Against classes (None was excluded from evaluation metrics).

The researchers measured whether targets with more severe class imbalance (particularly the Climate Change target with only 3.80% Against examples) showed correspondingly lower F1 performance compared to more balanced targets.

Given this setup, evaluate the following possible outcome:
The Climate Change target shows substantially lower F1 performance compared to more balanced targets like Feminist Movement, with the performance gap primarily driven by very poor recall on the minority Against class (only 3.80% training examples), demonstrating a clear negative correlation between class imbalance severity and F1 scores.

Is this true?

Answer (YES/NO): NO